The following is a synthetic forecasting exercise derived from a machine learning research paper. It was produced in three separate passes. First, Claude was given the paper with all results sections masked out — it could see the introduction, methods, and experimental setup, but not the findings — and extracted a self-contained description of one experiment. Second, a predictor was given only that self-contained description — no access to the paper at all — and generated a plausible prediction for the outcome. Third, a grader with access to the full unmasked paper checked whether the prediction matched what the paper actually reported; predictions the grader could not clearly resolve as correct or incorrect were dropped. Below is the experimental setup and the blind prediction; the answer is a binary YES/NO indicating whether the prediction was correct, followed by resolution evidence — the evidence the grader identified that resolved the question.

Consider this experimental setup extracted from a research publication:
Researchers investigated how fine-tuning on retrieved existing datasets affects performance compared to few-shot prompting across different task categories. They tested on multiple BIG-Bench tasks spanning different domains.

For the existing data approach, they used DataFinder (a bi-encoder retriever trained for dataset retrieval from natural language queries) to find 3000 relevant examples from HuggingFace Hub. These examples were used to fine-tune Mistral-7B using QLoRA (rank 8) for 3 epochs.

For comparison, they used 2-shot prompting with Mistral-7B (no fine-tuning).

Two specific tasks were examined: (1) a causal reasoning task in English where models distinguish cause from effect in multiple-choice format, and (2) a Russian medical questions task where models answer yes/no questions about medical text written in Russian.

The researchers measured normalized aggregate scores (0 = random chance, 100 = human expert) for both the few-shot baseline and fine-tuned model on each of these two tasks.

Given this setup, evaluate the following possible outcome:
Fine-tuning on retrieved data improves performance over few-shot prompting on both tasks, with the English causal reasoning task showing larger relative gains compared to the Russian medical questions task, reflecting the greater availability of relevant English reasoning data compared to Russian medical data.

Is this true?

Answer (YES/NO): NO